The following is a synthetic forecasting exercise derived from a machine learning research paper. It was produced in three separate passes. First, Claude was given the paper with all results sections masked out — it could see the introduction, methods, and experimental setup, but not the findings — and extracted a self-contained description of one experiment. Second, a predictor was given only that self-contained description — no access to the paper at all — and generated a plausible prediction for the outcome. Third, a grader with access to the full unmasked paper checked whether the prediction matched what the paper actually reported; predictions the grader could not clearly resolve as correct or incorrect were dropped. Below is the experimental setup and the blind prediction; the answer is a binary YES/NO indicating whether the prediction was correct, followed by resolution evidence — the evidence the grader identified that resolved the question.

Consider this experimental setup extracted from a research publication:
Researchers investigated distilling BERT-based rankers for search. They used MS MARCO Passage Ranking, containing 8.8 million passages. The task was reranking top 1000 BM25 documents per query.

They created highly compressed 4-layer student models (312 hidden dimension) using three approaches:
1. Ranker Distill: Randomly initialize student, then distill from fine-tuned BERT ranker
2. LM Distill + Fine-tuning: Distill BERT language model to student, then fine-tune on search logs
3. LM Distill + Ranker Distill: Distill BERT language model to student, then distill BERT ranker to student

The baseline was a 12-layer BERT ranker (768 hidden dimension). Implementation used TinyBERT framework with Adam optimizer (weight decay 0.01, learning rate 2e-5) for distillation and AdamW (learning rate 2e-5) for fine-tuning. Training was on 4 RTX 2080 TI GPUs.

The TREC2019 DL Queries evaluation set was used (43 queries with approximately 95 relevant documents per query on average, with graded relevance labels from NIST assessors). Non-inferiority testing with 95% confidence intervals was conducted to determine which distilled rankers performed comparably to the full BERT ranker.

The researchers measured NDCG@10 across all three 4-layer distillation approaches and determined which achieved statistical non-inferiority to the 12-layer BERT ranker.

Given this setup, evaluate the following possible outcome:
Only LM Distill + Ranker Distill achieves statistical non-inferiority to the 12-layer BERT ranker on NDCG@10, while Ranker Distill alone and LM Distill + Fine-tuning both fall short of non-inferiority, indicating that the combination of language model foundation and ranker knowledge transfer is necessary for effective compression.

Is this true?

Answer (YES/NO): YES